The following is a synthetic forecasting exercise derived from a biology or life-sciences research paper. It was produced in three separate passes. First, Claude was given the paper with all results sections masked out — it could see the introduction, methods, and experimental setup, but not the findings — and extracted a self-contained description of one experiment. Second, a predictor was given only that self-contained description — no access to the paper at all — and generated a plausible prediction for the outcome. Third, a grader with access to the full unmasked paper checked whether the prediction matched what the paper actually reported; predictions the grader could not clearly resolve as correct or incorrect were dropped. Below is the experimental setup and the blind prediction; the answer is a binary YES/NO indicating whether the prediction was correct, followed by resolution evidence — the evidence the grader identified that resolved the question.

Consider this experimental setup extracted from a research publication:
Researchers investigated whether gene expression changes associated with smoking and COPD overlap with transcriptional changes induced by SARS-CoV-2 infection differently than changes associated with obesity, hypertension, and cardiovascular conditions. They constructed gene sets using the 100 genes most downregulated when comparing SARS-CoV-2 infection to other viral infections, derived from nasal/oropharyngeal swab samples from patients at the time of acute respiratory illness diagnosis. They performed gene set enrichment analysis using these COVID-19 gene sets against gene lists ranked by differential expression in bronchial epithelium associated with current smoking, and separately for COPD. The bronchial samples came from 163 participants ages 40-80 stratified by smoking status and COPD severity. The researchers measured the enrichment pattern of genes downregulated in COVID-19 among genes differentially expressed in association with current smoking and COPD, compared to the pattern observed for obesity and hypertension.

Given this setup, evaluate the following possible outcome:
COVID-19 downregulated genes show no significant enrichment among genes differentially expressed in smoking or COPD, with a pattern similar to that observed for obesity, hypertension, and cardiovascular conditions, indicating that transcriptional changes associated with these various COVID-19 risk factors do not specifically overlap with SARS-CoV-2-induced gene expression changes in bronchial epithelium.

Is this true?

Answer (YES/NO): NO